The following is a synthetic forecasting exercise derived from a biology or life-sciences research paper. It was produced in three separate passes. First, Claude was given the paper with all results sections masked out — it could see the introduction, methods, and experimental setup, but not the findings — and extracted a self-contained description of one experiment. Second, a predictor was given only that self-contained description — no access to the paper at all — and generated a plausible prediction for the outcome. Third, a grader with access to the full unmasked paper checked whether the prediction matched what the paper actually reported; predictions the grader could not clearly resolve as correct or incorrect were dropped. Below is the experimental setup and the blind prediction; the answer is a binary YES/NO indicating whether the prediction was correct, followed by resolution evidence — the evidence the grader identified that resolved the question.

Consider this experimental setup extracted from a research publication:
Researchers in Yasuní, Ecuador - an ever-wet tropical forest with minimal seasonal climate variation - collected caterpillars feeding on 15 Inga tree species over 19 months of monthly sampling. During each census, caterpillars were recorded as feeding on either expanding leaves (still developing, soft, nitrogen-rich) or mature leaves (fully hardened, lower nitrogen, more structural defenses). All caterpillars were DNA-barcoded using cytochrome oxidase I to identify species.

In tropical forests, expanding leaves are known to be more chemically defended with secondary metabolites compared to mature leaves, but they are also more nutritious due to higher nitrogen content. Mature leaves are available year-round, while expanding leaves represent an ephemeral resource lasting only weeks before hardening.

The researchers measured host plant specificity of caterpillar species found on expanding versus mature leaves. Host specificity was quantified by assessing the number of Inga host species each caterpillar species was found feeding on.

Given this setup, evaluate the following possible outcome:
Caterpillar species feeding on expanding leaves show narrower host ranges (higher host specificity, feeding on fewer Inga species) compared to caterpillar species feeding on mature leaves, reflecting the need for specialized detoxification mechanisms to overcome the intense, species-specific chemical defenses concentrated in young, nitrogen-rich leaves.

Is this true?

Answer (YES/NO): YES